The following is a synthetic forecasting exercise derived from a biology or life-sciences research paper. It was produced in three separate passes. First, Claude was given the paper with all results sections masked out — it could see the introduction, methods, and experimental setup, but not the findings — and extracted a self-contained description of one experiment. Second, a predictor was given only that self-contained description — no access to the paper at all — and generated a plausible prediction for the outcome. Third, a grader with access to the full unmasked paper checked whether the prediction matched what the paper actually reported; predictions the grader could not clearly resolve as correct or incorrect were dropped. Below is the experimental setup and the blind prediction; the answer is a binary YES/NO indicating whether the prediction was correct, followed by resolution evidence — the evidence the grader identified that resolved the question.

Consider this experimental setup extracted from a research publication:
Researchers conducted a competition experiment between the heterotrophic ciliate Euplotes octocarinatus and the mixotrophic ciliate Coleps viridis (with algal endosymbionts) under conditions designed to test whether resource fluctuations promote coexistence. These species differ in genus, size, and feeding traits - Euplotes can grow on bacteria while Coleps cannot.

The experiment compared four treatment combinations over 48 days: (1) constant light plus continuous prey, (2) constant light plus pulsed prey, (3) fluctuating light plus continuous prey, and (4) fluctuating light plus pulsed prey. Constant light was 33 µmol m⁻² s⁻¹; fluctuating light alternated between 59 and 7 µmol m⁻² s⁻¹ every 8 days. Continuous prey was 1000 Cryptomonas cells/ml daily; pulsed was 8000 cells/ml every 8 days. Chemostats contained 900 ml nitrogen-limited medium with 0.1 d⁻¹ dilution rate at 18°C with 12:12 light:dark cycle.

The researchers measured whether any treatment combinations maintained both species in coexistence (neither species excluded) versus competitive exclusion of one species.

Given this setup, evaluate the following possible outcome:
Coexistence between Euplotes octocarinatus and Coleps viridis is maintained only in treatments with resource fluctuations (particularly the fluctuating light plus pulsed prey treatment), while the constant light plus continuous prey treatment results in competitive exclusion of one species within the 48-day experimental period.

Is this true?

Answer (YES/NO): NO